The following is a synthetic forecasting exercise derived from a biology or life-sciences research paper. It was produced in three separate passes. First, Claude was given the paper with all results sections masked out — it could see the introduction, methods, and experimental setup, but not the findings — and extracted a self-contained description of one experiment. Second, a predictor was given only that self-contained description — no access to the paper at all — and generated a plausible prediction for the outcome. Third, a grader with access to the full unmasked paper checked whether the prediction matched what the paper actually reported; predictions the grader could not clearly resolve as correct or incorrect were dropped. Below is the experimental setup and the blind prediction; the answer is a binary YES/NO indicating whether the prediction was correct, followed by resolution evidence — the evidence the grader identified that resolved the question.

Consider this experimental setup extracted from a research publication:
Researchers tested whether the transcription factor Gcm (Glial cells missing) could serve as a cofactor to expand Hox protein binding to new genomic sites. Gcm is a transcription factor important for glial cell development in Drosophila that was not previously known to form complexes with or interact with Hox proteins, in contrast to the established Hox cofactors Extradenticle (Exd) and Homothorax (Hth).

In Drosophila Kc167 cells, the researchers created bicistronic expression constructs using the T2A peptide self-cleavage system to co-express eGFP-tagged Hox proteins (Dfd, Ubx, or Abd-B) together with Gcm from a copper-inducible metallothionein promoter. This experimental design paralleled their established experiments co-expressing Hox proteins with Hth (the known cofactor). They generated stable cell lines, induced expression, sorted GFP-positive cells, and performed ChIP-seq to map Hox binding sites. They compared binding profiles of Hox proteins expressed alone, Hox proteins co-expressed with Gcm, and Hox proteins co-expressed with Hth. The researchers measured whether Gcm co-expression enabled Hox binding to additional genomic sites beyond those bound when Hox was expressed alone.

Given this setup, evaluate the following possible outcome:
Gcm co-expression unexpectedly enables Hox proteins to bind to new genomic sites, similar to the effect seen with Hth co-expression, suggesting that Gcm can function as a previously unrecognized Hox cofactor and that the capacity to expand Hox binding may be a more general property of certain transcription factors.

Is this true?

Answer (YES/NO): NO